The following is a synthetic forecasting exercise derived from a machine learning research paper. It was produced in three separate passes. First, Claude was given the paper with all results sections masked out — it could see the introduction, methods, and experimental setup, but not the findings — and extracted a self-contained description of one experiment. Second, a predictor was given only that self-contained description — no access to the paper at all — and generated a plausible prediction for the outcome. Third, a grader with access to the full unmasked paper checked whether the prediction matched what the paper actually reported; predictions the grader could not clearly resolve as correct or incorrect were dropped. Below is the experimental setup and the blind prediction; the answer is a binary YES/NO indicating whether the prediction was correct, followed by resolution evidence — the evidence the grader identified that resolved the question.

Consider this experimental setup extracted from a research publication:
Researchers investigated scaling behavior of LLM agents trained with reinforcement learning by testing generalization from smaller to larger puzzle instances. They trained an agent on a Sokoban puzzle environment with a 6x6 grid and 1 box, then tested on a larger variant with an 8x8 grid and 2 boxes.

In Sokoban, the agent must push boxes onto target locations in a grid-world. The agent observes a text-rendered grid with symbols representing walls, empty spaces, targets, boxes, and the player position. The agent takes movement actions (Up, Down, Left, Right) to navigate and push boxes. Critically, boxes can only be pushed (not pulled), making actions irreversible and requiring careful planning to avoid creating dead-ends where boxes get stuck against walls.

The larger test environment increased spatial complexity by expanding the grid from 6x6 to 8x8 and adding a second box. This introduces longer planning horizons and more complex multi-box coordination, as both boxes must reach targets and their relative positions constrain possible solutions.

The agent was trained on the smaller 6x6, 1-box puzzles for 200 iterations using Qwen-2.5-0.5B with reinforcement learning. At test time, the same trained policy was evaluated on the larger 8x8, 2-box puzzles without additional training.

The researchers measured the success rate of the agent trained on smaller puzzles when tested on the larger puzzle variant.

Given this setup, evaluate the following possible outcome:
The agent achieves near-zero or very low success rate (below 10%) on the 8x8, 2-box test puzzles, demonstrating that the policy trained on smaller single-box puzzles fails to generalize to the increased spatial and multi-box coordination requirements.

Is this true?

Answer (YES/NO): YES